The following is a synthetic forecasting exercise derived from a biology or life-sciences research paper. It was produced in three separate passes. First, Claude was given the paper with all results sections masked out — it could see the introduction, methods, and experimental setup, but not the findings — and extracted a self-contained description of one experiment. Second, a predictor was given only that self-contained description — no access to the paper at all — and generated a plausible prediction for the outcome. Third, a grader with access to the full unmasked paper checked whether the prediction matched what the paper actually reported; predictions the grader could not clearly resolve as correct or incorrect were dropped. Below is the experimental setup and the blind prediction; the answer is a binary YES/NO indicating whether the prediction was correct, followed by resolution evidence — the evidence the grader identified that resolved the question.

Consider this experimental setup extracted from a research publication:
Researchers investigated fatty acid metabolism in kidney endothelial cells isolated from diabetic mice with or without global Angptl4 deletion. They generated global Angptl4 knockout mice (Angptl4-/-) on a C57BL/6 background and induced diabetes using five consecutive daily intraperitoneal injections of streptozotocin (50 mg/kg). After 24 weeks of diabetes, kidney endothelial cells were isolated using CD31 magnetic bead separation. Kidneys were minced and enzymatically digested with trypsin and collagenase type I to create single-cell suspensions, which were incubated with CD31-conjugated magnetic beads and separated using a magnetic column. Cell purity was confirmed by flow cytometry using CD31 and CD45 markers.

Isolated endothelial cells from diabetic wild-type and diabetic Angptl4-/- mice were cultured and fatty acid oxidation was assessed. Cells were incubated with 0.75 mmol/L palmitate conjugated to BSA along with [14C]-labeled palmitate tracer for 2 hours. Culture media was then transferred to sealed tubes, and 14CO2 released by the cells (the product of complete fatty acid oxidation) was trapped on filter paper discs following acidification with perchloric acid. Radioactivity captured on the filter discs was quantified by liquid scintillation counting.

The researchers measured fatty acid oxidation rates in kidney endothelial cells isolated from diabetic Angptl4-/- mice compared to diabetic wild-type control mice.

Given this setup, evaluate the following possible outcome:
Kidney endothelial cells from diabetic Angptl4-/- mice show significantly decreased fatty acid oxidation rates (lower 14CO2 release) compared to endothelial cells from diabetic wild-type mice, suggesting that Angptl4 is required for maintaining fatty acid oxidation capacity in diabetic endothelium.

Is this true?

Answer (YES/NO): NO